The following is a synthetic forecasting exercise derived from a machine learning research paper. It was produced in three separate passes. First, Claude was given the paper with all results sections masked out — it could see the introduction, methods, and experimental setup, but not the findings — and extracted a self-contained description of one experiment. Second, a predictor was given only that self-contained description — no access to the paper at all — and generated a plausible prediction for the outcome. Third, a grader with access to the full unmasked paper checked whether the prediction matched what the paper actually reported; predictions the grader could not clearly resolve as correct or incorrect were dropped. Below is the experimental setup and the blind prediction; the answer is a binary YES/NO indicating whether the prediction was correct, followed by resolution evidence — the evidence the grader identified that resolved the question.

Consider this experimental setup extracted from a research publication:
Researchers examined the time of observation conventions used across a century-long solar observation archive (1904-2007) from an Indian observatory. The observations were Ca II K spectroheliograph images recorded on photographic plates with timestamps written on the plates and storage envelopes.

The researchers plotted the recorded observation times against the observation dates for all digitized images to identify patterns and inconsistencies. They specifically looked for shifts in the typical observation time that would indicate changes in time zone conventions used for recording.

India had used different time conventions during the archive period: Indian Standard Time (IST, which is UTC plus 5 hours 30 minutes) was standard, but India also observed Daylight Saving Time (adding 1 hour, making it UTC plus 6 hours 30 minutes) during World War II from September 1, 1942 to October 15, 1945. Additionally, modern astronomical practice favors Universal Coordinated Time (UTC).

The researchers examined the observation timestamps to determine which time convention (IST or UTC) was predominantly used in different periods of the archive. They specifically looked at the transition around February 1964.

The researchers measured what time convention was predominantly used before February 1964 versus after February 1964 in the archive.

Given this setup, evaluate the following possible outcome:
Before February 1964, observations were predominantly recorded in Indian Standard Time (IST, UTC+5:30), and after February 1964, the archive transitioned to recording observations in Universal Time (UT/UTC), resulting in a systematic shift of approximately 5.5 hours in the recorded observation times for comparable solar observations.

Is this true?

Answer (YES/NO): YES